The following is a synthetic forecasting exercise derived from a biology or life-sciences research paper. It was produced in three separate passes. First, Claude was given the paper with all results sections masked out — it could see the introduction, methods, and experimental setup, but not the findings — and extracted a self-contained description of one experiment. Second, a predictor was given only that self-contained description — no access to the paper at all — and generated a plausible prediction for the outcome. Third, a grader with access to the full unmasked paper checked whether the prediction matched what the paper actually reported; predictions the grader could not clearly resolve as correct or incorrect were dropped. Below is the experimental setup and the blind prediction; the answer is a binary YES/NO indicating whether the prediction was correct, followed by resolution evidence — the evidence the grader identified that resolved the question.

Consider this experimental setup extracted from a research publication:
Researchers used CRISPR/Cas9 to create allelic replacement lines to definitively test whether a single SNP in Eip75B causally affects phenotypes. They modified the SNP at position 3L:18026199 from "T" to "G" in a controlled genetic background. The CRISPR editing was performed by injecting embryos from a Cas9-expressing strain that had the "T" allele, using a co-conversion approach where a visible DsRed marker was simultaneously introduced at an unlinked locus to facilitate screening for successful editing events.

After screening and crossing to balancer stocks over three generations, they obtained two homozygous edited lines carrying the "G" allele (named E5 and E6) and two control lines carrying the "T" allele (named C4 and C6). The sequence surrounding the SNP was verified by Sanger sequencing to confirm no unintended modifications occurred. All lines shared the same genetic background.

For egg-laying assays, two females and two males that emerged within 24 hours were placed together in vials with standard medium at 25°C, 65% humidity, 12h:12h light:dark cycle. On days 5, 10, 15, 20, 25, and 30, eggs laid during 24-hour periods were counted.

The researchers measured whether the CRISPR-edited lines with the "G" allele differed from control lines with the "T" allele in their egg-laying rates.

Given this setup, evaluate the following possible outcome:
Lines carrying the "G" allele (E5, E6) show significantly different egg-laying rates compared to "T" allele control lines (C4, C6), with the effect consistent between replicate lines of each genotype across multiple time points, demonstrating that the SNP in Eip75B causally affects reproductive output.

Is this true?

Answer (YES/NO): YES